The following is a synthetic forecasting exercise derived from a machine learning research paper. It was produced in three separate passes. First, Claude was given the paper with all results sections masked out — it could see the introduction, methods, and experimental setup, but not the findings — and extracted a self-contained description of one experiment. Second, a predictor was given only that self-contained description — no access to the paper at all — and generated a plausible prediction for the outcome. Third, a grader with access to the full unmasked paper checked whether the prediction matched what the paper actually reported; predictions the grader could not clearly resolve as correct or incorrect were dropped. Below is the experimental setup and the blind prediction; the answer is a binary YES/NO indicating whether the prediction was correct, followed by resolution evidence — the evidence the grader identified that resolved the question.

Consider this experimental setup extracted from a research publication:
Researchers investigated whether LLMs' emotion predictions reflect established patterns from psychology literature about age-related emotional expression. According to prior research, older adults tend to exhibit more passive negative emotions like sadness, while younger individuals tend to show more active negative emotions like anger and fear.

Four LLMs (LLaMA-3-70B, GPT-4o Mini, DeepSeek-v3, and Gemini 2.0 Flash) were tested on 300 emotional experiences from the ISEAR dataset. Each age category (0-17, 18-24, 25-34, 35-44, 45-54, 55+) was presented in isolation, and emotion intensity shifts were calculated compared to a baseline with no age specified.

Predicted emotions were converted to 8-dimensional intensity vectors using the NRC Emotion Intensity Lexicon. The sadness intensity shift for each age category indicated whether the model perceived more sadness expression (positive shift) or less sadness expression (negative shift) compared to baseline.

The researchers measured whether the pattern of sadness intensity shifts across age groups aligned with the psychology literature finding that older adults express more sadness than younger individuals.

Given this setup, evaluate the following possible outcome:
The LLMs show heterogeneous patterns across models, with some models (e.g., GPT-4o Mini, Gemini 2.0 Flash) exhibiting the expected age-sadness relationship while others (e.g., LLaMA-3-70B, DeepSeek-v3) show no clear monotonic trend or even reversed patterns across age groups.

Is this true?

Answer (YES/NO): NO